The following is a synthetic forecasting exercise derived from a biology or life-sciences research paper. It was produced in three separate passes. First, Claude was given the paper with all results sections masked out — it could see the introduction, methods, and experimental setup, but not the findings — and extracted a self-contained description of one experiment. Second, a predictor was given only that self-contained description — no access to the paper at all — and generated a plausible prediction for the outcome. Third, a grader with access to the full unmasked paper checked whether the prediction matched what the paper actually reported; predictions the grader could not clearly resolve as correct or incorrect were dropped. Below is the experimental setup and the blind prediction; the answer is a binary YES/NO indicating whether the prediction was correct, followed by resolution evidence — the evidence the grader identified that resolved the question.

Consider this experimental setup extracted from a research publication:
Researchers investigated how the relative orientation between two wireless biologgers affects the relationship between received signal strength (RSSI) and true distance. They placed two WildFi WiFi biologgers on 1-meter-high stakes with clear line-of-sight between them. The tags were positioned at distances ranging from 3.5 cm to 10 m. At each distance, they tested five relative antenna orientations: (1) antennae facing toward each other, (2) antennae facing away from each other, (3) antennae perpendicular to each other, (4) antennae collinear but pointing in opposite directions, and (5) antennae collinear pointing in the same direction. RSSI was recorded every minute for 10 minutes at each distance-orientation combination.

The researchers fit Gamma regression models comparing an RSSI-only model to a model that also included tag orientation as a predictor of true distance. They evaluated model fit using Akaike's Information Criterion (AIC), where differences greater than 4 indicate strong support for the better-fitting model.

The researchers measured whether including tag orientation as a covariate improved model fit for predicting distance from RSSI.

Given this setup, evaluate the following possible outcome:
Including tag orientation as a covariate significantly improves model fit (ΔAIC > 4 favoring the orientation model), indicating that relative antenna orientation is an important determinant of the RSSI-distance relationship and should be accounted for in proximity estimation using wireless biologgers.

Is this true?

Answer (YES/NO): YES